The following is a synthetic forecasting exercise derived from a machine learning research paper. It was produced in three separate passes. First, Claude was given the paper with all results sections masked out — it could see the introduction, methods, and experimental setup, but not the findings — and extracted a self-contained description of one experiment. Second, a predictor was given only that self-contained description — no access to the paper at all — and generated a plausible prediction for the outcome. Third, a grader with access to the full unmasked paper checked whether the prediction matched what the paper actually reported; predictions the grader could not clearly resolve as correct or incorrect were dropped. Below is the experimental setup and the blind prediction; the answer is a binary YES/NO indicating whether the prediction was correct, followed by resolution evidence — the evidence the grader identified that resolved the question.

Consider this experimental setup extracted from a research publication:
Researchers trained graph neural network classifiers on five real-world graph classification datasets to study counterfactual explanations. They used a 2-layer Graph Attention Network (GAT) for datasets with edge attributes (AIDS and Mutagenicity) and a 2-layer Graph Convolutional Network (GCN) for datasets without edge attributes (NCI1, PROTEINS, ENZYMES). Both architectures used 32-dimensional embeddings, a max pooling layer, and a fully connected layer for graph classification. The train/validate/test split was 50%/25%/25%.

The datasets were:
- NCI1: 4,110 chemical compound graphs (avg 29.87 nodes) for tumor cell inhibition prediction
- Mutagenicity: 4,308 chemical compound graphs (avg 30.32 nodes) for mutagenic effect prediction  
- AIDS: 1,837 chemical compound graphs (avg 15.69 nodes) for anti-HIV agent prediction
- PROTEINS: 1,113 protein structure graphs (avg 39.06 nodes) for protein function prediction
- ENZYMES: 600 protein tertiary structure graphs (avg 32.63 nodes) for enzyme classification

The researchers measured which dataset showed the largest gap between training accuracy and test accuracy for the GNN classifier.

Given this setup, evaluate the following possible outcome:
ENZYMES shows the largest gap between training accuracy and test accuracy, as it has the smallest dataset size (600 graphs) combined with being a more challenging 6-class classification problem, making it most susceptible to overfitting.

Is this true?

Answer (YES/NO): YES